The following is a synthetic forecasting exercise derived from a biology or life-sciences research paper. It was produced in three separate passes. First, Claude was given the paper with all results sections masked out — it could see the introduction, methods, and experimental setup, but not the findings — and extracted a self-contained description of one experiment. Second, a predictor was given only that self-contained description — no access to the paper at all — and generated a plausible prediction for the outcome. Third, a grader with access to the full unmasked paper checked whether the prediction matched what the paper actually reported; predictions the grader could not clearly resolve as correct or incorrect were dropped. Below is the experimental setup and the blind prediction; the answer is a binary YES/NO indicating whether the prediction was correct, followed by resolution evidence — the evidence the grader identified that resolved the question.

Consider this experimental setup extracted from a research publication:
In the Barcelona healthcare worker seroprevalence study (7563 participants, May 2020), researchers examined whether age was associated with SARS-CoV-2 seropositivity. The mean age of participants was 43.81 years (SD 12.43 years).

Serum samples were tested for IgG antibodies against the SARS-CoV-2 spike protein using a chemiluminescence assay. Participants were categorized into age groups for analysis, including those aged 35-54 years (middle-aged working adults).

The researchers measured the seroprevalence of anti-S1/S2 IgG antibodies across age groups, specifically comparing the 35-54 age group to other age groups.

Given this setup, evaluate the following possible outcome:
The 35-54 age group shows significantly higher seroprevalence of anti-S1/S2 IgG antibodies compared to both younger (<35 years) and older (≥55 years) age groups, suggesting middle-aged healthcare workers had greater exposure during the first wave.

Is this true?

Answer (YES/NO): NO